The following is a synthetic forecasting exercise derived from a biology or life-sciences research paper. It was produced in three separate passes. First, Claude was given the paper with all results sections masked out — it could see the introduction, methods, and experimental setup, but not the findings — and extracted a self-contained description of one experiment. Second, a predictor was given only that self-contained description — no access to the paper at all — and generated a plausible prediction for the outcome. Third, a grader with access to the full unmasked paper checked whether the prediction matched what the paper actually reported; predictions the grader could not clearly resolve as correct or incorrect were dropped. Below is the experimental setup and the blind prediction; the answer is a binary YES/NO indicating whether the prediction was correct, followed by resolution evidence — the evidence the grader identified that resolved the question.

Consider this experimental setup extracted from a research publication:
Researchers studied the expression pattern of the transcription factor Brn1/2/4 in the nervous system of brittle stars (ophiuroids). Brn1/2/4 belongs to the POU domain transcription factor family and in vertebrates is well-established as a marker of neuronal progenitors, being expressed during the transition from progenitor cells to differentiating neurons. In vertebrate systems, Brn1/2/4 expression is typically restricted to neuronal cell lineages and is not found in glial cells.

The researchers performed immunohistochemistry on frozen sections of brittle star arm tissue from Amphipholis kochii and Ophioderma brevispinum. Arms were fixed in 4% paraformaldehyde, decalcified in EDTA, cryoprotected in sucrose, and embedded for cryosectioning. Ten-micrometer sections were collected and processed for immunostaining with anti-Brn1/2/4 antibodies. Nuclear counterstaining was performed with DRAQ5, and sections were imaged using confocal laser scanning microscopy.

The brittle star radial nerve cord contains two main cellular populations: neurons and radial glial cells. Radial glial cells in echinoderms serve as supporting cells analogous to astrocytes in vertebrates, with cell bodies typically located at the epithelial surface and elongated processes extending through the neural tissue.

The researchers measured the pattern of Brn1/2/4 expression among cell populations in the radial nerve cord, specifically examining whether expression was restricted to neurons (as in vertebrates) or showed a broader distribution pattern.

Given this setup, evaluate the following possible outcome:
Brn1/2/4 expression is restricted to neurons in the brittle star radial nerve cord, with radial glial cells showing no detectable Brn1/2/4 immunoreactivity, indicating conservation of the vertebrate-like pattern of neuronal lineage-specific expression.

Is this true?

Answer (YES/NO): NO